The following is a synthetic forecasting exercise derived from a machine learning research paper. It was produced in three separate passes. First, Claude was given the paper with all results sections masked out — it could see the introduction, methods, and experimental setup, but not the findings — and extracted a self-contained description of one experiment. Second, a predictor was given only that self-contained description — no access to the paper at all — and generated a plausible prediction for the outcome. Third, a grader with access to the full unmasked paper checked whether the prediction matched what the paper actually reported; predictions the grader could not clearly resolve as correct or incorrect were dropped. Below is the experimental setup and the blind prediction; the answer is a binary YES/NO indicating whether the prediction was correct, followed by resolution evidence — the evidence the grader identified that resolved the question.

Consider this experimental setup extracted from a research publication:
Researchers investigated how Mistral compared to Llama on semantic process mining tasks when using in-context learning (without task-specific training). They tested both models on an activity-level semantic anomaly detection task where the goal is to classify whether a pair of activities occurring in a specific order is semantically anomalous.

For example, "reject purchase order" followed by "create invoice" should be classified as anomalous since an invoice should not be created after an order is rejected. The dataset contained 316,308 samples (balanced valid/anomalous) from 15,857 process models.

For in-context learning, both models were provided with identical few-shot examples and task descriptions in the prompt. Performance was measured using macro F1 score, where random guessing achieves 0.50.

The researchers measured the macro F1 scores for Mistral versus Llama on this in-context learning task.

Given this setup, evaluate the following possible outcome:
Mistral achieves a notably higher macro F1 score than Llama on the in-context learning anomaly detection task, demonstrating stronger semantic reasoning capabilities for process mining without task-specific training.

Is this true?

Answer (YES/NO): NO